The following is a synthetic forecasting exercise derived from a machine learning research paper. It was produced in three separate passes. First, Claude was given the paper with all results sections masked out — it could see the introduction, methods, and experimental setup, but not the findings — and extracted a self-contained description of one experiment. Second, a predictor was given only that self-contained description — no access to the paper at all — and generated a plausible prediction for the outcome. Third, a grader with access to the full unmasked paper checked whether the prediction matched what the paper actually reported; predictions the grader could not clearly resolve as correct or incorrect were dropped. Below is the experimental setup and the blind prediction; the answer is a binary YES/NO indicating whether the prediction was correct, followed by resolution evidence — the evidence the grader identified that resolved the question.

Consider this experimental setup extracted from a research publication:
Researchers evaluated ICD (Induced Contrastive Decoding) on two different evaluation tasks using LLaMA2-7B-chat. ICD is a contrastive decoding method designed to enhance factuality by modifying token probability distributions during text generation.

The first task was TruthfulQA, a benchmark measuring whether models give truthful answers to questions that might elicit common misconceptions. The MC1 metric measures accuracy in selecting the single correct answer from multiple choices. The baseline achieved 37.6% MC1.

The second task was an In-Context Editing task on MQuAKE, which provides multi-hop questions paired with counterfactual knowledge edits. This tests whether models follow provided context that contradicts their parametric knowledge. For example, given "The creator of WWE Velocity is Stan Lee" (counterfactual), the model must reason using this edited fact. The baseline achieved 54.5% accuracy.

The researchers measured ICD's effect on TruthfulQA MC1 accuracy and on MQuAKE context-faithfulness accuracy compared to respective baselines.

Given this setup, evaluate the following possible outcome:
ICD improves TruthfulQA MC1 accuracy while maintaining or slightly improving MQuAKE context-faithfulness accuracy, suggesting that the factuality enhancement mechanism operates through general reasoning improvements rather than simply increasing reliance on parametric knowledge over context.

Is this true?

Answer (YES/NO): NO